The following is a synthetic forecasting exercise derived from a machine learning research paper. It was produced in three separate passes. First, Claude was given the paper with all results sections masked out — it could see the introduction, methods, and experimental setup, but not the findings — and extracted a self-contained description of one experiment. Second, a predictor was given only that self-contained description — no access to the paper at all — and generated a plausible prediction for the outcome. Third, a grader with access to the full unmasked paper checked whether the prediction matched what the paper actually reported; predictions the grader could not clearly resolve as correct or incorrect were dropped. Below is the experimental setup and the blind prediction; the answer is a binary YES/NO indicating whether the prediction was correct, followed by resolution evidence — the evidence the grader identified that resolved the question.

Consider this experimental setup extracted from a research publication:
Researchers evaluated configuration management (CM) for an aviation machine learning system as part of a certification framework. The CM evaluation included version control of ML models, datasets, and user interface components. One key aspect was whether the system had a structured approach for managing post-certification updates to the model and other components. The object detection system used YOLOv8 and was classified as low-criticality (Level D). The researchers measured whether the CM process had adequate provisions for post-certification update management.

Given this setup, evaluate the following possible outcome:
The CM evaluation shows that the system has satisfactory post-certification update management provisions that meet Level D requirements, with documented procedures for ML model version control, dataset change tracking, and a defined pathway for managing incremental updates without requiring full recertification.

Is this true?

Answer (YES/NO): NO